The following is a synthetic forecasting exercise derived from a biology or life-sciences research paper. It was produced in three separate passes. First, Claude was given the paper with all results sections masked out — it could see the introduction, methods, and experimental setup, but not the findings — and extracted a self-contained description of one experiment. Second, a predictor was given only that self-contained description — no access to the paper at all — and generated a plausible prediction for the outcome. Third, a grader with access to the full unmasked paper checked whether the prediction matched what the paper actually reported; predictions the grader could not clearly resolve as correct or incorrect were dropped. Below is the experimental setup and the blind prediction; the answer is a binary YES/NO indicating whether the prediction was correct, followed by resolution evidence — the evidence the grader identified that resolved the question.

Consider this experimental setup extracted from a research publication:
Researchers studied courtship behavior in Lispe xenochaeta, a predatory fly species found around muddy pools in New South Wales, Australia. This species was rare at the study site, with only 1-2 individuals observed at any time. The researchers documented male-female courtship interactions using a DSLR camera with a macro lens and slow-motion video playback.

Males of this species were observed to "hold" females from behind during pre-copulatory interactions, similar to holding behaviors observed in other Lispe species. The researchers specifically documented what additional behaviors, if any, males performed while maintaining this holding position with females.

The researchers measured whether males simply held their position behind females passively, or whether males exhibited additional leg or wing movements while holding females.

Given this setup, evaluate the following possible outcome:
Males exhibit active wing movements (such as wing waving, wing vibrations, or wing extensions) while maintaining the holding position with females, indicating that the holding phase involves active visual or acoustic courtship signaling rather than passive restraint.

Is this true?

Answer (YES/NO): YES